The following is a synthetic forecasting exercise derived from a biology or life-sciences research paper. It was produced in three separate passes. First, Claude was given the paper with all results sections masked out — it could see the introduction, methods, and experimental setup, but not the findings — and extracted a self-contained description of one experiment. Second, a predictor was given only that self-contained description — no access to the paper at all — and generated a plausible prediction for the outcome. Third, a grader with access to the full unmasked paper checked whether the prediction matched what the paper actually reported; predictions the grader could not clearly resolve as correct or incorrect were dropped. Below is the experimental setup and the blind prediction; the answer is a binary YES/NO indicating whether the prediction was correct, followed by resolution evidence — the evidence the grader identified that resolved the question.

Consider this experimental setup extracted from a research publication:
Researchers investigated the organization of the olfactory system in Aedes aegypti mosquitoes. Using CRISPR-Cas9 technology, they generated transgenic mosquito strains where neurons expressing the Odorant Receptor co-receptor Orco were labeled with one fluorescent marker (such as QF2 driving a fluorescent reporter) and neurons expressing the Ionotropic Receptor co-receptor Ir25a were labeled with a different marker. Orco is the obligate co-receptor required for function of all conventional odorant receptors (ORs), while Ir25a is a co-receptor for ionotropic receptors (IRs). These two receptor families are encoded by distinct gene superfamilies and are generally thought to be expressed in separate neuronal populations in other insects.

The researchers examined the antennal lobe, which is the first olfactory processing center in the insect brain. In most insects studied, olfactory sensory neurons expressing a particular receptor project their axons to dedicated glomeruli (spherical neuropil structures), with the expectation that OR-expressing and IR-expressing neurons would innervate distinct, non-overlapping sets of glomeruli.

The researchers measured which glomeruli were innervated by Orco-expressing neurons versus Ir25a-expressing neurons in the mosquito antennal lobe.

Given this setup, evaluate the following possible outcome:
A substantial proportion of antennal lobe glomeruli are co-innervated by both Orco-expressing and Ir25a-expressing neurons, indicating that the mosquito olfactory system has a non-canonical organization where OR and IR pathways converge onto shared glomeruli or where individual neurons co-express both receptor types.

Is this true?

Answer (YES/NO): YES